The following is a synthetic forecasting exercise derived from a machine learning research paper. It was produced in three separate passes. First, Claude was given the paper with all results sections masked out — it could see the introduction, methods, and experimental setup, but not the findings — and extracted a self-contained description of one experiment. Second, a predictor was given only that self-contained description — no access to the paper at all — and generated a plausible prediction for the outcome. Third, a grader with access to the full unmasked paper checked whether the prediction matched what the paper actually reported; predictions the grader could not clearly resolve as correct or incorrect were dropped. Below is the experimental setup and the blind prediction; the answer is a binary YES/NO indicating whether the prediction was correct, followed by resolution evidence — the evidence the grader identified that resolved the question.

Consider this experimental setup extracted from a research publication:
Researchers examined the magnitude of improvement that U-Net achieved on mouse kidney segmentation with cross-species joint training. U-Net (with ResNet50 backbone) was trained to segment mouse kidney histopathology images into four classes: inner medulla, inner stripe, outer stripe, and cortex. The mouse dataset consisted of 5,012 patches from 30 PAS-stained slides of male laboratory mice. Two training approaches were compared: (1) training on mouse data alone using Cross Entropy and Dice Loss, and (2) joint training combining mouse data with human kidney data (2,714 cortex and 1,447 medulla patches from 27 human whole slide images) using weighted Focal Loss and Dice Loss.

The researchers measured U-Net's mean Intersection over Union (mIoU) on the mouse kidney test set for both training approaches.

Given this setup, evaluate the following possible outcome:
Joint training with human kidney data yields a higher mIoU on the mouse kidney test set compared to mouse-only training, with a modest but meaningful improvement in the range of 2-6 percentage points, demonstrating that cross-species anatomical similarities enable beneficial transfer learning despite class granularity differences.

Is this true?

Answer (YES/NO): NO